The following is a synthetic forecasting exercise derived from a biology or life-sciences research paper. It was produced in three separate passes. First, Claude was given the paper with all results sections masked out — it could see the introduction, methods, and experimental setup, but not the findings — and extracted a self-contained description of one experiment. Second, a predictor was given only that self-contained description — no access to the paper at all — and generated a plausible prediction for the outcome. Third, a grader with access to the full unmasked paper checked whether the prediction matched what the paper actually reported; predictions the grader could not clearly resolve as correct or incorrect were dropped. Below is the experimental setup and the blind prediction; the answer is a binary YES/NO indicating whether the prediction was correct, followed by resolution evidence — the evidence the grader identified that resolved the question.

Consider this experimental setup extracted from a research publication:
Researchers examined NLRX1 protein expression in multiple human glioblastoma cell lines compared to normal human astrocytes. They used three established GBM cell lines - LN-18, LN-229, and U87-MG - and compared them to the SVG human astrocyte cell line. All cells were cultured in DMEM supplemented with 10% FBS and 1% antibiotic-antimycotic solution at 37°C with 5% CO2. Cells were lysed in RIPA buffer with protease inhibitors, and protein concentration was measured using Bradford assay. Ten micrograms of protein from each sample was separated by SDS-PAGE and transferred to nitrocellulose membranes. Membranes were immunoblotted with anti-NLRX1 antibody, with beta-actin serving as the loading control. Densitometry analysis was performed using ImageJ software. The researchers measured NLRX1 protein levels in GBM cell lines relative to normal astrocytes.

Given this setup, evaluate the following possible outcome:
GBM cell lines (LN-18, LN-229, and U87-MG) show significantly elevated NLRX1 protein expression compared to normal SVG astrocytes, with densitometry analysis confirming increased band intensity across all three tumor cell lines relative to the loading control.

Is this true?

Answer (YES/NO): NO